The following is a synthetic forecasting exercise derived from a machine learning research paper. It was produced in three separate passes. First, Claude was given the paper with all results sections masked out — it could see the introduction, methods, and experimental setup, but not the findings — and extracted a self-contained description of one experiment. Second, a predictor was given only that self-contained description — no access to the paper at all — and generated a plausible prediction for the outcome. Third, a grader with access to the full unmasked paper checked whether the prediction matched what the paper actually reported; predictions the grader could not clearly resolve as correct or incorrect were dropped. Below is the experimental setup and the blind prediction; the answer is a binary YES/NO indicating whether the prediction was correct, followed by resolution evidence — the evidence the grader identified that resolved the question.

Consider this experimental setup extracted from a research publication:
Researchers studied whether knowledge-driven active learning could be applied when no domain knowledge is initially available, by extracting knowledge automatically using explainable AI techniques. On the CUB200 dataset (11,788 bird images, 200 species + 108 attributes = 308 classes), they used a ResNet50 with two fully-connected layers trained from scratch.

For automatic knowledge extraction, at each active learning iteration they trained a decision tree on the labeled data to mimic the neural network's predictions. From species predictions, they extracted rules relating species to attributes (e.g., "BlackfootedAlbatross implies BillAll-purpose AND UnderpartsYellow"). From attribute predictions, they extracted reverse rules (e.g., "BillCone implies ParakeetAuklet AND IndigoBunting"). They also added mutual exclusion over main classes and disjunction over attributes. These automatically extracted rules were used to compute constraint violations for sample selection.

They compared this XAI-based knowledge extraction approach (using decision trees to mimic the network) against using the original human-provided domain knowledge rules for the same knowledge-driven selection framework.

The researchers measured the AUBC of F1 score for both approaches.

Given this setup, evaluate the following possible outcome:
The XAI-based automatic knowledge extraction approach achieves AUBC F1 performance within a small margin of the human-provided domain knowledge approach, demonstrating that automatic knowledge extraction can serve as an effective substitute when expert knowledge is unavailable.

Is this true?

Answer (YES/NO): YES